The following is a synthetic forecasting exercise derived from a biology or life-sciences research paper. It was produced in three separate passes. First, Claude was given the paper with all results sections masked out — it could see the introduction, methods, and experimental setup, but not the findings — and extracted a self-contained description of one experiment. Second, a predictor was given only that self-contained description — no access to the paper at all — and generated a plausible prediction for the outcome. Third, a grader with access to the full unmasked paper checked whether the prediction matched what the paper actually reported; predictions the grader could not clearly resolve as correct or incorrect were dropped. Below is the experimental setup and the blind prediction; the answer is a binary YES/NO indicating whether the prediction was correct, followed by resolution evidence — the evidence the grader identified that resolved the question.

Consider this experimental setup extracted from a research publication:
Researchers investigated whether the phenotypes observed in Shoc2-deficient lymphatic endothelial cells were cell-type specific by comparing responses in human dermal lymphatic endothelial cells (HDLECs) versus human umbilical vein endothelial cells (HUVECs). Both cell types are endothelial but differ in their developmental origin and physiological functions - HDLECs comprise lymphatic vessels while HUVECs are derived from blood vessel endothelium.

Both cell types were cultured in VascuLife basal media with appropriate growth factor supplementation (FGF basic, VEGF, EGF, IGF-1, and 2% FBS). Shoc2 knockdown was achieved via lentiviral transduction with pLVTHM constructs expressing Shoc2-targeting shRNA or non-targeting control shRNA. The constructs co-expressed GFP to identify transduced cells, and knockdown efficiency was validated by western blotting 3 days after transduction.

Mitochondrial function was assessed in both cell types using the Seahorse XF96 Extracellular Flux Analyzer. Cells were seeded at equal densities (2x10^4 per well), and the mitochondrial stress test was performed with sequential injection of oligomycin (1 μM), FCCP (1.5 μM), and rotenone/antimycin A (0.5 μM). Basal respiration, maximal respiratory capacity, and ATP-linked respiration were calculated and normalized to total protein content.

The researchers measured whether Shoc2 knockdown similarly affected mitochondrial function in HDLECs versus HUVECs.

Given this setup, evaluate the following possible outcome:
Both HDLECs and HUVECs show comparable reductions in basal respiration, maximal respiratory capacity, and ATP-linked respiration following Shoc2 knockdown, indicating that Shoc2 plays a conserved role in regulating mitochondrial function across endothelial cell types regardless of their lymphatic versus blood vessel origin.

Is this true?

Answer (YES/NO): NO